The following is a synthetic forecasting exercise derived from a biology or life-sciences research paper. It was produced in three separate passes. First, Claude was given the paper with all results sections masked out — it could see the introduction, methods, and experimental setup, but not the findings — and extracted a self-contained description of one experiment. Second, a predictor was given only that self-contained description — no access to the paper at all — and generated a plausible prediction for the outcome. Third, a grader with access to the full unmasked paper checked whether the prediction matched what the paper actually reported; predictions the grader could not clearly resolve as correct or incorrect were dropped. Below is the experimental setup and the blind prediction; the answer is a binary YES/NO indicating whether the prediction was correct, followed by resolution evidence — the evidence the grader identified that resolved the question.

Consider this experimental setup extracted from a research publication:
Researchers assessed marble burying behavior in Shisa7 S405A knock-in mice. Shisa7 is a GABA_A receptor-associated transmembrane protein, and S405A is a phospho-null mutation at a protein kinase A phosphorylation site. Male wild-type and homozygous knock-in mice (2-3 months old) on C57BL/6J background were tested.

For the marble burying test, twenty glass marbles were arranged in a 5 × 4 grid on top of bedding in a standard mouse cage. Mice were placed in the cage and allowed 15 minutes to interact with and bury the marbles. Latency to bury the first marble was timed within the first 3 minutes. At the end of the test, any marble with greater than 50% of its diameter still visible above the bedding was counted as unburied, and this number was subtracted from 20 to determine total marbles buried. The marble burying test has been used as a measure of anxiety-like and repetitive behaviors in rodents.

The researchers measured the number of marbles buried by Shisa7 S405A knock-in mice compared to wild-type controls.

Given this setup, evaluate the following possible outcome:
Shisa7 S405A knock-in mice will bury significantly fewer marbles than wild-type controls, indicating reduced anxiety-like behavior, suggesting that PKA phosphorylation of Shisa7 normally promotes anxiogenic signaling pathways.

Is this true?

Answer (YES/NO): NO